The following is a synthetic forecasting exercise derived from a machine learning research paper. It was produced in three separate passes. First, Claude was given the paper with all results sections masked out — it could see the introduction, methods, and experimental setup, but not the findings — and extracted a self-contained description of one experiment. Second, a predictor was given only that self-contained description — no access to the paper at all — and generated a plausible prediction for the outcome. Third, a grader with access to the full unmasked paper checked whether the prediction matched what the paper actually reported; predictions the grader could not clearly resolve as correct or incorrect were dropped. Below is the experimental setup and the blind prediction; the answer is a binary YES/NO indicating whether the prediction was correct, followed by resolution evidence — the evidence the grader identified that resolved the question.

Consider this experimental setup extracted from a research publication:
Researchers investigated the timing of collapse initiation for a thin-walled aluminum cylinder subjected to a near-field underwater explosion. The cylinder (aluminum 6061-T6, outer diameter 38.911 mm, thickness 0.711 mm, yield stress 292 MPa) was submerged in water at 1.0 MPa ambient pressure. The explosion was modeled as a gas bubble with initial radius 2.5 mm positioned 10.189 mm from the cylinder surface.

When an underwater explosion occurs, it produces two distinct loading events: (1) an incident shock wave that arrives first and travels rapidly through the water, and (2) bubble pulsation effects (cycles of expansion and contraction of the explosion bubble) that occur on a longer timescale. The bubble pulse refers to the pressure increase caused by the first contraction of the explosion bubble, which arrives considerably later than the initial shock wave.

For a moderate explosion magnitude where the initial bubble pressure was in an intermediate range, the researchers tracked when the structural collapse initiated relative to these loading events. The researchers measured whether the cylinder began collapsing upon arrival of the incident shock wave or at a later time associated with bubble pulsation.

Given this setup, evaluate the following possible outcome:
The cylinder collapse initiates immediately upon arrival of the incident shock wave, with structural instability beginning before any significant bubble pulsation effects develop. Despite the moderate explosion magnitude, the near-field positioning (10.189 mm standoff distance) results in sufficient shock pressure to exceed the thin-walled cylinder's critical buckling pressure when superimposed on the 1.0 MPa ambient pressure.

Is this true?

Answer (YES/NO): NO